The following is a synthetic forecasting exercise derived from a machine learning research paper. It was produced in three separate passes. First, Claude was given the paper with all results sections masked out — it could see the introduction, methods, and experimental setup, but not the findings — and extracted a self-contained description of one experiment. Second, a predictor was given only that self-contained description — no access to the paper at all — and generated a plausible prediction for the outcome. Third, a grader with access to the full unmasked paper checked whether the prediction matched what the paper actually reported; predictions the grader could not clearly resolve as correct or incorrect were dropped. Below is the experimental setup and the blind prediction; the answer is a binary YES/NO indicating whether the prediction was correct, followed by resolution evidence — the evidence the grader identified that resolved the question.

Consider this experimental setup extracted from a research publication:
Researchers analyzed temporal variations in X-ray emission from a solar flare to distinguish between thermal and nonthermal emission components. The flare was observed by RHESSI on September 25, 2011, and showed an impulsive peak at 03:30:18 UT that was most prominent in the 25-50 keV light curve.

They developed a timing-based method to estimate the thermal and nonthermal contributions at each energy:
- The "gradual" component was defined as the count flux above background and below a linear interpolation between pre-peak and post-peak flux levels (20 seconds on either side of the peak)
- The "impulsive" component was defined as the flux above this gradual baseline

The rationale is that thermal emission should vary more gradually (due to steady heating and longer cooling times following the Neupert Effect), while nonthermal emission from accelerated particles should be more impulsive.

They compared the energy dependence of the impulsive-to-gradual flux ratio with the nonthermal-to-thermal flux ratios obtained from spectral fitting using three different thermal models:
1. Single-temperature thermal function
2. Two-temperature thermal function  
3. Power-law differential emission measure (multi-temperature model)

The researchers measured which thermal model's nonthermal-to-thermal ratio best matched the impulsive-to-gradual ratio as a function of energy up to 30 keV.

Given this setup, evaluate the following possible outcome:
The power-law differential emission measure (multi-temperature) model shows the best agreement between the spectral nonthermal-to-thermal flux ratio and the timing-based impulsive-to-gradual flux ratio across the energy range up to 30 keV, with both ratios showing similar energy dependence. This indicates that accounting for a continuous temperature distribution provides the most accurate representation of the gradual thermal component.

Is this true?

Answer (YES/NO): YES